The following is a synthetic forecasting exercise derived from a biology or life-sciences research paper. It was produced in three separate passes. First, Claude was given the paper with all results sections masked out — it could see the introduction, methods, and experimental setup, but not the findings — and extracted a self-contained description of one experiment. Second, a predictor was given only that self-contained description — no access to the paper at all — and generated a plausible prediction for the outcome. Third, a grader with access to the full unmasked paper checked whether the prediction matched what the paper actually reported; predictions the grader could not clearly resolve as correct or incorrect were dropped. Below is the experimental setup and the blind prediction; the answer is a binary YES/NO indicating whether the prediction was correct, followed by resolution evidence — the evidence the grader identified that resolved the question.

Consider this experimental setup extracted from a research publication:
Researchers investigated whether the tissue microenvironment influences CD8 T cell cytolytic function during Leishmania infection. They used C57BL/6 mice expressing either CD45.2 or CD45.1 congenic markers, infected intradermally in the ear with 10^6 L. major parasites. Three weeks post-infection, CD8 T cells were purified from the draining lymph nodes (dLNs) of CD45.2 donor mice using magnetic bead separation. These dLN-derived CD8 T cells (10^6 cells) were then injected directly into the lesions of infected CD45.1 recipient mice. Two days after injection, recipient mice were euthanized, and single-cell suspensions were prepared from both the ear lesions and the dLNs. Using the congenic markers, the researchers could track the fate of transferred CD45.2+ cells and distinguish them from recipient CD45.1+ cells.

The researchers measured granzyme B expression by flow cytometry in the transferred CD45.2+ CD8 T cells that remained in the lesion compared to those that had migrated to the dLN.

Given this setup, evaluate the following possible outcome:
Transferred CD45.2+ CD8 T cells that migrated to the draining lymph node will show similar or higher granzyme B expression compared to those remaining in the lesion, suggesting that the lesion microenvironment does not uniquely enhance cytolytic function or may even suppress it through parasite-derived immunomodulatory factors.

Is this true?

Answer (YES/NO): NO